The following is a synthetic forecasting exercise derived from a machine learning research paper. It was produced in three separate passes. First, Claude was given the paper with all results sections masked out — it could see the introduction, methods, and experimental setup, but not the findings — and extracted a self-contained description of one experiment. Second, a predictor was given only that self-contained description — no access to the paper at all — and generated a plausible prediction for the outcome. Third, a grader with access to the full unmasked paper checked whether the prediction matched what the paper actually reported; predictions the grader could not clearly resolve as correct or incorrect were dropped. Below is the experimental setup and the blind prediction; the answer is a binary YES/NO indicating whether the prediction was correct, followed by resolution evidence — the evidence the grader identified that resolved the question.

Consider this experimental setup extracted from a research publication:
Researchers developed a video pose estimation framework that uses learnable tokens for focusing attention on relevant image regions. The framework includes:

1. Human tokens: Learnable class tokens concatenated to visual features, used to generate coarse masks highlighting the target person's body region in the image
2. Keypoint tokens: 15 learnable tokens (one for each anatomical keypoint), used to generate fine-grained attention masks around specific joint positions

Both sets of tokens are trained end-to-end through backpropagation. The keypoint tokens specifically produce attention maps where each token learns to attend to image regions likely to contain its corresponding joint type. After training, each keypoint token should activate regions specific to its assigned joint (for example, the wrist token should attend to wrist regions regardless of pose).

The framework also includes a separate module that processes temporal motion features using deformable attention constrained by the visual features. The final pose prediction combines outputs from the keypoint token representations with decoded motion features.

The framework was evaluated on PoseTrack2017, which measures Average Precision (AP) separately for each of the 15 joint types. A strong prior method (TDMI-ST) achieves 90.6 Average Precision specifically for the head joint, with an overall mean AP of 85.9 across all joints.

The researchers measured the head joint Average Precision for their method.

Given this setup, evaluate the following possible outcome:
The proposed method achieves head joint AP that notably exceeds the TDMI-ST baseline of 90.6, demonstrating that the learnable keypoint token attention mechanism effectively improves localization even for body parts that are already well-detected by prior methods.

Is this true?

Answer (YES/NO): NO